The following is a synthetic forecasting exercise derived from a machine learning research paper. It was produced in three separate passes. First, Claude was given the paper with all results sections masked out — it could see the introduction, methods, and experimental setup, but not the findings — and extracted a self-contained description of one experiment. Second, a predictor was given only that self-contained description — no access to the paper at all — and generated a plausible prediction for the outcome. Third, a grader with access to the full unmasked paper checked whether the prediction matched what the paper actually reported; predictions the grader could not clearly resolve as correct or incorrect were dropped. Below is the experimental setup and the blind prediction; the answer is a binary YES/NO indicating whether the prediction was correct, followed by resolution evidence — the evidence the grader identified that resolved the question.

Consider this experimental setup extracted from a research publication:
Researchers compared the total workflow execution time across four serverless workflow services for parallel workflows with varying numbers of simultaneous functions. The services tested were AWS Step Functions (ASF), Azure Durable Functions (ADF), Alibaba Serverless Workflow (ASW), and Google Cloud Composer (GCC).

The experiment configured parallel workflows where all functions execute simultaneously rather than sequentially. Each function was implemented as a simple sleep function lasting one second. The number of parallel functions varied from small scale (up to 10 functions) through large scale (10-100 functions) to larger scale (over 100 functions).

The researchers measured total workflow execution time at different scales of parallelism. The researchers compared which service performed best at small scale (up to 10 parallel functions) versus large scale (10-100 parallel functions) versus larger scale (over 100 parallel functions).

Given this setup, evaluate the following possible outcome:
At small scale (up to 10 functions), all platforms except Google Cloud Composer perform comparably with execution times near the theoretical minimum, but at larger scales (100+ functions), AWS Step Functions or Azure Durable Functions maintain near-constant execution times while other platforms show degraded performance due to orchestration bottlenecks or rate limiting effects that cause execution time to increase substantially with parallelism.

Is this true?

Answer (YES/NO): NO